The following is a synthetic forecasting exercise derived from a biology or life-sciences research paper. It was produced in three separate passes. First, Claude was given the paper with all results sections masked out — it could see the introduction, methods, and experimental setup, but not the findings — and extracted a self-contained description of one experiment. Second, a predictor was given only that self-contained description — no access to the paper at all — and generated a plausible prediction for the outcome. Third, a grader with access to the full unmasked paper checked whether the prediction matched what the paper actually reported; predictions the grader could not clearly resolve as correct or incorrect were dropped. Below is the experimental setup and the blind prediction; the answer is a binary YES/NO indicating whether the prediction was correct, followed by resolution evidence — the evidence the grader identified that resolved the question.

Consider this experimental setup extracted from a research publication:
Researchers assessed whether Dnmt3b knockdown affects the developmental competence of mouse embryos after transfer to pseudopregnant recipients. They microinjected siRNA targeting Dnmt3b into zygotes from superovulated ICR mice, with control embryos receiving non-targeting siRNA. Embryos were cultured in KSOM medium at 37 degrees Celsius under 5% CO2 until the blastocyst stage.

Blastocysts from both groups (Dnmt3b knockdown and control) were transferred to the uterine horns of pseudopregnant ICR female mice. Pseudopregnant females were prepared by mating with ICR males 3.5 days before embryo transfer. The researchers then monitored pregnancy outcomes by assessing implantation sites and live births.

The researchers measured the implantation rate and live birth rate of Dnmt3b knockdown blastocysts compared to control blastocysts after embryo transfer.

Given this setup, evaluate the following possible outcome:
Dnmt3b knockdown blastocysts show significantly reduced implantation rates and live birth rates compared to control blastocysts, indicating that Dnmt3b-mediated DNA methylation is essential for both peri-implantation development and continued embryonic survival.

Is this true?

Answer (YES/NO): YES